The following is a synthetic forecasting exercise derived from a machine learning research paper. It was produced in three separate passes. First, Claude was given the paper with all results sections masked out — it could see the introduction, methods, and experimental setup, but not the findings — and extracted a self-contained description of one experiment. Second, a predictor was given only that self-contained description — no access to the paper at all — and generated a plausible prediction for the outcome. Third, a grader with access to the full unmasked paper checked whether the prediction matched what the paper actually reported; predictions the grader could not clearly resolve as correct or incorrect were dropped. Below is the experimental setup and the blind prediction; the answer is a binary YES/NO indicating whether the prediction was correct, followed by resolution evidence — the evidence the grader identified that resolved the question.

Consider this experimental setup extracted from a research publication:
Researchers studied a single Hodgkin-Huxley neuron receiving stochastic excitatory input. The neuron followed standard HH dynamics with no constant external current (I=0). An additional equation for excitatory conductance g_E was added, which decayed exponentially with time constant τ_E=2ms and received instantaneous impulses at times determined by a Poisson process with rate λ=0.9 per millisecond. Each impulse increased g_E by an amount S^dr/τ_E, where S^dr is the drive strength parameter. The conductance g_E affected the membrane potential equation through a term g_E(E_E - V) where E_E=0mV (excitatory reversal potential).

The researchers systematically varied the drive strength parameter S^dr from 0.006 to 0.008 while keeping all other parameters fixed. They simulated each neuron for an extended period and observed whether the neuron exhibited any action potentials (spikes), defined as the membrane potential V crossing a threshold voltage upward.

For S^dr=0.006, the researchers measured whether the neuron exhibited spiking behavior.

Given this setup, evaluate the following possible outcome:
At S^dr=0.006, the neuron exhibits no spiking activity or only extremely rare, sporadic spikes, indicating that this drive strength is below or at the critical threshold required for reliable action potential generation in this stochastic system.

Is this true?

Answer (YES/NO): YES